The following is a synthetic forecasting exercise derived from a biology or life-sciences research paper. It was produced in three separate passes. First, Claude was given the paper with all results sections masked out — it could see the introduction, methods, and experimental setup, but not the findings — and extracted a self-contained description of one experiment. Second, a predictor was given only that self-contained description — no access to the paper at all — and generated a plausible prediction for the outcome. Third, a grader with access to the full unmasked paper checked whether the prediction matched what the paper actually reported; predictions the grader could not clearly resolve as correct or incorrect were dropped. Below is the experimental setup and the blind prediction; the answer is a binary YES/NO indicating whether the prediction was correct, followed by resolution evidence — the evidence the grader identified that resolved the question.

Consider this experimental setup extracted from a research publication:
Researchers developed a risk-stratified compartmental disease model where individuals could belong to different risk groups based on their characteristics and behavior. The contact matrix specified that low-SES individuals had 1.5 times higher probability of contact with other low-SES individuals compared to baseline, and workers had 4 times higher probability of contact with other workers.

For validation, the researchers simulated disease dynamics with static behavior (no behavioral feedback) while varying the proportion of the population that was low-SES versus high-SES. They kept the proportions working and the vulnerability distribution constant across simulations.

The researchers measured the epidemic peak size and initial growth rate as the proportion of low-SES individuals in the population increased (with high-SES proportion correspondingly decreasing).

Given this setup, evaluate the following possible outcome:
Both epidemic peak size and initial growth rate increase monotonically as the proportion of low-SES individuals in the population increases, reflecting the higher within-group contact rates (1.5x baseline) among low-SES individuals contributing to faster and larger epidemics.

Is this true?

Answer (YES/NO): YES